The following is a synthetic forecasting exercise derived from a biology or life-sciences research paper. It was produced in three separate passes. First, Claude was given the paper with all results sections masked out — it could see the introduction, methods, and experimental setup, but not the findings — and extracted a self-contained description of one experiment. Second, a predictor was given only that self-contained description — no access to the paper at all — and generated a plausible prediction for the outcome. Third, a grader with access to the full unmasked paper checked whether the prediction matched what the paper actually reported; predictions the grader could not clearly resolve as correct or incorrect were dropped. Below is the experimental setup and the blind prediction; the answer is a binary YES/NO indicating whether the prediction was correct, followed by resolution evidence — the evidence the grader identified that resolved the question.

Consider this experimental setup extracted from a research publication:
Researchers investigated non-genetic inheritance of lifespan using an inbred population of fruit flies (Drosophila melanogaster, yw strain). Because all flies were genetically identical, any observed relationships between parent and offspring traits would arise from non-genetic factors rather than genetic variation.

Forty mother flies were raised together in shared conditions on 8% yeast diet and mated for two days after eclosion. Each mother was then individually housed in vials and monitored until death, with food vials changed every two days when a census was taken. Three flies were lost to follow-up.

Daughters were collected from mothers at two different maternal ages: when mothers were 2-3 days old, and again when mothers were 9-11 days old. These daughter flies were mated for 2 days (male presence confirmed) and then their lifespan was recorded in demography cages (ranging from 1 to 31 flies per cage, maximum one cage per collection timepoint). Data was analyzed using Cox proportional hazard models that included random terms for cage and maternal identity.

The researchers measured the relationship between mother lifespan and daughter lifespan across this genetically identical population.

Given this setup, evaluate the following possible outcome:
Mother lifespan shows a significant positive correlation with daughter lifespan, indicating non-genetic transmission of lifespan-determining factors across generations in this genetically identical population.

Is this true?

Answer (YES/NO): YES